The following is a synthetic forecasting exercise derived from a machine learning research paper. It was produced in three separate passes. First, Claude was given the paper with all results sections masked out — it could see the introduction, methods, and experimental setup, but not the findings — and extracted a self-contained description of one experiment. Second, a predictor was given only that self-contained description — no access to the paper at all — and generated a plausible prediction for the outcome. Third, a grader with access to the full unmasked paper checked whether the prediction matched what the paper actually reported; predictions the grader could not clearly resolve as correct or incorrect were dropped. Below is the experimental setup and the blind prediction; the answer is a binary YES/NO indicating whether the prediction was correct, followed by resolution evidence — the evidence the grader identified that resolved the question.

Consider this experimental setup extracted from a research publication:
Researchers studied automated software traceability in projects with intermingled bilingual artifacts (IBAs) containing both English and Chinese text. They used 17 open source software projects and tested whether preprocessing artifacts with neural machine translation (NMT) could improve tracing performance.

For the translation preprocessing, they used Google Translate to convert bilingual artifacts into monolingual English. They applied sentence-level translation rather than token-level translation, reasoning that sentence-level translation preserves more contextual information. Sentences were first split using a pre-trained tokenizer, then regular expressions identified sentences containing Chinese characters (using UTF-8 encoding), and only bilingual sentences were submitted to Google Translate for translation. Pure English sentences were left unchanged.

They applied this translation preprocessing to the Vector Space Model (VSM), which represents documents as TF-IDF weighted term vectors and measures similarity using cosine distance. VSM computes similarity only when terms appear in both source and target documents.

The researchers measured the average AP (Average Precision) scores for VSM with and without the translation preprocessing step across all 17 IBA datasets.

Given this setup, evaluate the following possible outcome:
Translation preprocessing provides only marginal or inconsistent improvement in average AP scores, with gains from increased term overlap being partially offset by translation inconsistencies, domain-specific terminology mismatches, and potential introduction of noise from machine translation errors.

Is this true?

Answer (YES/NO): NO